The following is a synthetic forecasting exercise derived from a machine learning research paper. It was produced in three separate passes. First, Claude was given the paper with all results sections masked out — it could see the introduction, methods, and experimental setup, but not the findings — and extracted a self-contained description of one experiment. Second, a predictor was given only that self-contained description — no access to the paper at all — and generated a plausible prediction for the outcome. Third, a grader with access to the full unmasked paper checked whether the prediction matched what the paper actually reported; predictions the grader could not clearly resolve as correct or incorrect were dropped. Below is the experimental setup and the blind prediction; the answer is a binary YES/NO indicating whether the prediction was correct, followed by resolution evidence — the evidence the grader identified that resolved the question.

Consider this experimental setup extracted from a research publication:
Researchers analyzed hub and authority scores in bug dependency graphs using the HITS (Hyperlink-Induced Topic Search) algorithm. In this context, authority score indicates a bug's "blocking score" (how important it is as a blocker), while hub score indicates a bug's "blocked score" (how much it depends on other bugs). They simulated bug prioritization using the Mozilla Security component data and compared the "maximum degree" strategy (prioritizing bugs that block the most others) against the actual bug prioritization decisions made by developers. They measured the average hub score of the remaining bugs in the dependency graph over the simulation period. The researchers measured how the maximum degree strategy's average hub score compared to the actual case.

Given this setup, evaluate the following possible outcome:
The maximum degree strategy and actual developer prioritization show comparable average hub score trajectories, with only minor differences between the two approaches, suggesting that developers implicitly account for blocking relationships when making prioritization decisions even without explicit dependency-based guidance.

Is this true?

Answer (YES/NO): NO